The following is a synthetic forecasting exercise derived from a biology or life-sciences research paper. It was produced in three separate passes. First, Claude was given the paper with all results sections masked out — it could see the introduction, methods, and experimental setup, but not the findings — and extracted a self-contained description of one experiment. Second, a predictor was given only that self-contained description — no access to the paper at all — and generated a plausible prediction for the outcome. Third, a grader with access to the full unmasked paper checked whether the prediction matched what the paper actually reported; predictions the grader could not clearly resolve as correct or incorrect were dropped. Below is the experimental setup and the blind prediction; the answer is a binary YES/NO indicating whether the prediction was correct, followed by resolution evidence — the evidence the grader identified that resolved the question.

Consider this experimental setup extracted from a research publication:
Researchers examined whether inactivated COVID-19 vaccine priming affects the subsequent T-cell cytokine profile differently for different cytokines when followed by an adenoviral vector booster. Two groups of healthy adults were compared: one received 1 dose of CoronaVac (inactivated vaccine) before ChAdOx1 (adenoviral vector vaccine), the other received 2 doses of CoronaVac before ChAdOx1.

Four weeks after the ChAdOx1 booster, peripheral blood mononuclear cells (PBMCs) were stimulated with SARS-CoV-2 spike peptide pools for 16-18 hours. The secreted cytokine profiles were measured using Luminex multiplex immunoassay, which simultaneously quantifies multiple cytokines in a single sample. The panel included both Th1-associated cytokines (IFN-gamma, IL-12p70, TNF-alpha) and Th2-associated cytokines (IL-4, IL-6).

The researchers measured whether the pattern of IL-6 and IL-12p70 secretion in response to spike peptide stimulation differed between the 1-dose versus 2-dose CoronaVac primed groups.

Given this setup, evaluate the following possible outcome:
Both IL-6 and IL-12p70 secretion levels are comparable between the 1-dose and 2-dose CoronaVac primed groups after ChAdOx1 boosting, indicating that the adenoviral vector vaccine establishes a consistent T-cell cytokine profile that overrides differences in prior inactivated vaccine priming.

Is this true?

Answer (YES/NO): NO